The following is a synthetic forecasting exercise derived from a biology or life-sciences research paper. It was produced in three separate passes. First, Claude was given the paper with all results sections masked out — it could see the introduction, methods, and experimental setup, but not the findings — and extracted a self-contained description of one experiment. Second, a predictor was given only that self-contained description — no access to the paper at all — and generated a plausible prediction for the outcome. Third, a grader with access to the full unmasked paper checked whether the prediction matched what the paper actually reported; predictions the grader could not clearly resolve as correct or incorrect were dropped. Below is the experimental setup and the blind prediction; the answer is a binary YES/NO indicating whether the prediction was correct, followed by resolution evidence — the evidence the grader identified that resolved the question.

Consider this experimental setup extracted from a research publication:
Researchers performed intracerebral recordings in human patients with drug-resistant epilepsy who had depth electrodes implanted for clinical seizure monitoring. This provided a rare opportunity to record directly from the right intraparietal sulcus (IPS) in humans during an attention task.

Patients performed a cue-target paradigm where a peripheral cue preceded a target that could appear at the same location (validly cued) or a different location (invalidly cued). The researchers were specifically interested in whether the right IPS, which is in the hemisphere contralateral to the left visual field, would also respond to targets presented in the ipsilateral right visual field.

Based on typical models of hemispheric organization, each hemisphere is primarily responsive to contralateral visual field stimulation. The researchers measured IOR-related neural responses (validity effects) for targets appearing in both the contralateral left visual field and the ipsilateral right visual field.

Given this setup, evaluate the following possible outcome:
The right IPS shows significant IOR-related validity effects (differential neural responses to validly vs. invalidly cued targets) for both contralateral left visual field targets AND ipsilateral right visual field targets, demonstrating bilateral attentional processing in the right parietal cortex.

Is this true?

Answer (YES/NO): YES